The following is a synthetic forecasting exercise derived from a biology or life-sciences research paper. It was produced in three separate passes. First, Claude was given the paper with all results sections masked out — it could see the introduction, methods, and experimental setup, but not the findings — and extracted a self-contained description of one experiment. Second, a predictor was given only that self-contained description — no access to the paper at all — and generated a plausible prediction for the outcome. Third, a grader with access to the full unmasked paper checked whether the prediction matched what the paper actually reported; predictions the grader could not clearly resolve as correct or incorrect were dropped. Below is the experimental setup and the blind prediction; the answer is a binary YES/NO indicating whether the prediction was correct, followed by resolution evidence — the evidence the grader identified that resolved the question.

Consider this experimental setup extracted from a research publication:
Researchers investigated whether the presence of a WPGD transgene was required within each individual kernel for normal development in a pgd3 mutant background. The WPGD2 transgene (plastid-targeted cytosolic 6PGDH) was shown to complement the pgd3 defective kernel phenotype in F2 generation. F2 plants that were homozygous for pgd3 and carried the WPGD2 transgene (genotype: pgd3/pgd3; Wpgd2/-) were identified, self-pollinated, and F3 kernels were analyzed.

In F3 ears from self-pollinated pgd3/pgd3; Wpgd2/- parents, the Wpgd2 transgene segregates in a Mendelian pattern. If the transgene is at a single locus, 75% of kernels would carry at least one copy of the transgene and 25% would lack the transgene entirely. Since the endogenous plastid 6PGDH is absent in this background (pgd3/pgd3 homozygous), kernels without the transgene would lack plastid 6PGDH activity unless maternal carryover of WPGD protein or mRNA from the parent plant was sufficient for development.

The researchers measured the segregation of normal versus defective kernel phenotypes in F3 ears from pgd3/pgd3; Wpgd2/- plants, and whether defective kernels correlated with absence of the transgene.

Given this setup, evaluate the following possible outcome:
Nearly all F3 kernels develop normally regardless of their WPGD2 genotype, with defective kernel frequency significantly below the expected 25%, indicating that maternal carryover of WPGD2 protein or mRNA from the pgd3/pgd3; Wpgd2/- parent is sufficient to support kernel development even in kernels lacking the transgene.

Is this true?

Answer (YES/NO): NO